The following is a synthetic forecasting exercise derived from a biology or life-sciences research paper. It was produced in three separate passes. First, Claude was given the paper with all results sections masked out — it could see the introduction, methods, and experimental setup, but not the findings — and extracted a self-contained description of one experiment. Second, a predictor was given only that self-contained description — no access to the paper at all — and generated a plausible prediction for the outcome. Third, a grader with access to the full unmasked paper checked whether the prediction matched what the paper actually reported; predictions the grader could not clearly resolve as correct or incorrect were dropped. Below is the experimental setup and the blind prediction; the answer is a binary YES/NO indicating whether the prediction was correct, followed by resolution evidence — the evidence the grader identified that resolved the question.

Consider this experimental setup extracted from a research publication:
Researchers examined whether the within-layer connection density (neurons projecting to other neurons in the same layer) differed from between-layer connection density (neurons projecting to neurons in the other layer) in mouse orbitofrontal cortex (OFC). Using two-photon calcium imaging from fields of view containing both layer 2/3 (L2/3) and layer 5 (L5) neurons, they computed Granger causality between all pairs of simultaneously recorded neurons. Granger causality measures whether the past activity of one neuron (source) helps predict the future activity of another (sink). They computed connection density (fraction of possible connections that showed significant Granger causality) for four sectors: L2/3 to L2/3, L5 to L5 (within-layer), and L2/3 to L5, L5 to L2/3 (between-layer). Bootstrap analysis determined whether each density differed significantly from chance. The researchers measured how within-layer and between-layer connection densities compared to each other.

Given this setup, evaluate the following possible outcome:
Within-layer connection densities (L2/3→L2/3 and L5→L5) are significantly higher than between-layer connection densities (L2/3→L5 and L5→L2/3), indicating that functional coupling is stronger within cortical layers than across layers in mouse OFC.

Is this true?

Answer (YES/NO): YES